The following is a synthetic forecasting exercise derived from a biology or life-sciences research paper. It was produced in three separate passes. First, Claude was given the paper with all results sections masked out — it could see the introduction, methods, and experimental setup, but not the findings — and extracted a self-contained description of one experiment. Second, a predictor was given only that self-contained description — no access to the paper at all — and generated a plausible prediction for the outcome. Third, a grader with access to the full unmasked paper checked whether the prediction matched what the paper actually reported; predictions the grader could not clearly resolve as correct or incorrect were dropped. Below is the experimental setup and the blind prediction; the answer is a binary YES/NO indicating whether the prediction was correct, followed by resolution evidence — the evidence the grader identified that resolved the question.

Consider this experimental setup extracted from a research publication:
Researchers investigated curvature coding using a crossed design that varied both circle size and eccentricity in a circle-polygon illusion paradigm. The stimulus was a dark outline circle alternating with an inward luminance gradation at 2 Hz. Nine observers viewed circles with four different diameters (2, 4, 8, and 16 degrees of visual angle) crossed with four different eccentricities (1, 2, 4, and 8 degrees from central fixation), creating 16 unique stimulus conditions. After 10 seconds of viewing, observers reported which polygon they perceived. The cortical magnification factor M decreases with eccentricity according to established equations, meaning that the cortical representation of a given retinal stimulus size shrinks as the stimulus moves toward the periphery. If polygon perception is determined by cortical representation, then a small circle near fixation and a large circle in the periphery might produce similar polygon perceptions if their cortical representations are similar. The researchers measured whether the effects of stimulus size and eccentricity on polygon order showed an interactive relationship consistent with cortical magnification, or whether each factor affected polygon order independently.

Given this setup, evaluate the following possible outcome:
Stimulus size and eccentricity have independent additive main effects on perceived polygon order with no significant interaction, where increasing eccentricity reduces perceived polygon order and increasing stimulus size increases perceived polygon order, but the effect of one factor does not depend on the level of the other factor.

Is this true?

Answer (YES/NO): NO